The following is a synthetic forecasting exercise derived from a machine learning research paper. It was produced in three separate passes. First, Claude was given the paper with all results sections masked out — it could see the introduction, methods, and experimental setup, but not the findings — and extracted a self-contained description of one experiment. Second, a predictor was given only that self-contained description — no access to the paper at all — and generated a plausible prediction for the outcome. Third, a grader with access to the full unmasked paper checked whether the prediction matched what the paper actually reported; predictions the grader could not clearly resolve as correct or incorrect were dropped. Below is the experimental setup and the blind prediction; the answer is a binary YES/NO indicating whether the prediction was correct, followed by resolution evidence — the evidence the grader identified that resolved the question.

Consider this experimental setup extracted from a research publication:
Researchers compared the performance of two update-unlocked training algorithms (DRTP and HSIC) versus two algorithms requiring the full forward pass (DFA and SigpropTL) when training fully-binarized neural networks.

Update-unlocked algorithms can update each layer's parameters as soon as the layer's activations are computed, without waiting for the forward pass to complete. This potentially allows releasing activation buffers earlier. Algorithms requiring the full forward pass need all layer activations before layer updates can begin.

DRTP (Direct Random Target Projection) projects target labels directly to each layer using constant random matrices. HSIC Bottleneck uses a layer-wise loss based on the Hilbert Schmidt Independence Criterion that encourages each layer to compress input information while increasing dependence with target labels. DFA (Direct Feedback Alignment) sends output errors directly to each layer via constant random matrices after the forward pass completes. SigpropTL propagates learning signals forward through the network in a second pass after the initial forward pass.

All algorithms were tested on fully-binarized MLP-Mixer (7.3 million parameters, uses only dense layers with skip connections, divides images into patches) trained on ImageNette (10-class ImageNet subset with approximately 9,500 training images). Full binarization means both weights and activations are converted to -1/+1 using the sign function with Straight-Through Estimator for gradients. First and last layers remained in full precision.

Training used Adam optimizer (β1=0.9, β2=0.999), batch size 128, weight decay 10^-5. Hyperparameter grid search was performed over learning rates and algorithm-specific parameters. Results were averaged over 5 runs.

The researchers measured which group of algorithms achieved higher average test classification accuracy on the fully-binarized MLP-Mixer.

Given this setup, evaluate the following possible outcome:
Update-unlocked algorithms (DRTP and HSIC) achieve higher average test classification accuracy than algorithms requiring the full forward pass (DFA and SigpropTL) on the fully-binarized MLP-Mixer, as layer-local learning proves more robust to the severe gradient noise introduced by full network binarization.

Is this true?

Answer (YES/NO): YES